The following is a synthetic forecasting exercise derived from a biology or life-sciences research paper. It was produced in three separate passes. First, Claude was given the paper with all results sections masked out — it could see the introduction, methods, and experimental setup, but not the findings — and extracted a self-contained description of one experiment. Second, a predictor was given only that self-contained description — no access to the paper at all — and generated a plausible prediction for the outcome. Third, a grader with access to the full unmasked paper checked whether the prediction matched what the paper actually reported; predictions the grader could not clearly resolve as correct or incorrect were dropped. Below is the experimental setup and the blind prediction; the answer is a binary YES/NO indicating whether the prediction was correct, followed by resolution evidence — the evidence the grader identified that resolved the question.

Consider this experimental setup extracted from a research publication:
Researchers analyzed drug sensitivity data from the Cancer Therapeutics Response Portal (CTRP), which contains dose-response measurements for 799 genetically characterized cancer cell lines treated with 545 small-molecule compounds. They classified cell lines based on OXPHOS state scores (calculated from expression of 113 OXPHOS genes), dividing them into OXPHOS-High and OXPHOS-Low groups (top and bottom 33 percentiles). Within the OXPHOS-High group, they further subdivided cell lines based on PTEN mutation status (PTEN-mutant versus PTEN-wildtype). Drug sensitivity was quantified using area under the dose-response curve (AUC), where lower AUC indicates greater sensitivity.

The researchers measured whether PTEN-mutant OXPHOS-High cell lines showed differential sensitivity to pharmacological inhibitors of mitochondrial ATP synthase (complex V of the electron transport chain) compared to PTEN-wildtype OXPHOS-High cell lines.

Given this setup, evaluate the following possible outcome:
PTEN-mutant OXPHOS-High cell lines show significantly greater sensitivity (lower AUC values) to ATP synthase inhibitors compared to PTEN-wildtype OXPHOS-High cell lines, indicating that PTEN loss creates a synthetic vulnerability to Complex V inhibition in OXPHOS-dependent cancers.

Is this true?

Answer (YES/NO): NO